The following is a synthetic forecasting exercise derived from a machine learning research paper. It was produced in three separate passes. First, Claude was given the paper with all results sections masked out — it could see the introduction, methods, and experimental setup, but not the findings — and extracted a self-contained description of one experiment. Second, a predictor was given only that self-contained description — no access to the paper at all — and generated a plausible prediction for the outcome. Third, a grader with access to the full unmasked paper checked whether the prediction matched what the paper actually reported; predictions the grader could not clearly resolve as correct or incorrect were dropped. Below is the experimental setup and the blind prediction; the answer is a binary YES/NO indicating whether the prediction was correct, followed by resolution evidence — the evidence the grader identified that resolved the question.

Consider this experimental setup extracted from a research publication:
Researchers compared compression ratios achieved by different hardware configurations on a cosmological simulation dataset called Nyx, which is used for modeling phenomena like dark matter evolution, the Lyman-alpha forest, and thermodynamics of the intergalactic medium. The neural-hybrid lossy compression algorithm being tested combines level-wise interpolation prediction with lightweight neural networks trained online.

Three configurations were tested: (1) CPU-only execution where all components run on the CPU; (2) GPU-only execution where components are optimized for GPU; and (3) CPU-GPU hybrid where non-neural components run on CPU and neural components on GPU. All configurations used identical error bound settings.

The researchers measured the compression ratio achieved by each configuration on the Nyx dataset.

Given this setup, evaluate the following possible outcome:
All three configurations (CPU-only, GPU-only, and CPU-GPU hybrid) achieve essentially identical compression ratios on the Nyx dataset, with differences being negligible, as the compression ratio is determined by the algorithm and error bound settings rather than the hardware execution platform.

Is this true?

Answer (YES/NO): NO